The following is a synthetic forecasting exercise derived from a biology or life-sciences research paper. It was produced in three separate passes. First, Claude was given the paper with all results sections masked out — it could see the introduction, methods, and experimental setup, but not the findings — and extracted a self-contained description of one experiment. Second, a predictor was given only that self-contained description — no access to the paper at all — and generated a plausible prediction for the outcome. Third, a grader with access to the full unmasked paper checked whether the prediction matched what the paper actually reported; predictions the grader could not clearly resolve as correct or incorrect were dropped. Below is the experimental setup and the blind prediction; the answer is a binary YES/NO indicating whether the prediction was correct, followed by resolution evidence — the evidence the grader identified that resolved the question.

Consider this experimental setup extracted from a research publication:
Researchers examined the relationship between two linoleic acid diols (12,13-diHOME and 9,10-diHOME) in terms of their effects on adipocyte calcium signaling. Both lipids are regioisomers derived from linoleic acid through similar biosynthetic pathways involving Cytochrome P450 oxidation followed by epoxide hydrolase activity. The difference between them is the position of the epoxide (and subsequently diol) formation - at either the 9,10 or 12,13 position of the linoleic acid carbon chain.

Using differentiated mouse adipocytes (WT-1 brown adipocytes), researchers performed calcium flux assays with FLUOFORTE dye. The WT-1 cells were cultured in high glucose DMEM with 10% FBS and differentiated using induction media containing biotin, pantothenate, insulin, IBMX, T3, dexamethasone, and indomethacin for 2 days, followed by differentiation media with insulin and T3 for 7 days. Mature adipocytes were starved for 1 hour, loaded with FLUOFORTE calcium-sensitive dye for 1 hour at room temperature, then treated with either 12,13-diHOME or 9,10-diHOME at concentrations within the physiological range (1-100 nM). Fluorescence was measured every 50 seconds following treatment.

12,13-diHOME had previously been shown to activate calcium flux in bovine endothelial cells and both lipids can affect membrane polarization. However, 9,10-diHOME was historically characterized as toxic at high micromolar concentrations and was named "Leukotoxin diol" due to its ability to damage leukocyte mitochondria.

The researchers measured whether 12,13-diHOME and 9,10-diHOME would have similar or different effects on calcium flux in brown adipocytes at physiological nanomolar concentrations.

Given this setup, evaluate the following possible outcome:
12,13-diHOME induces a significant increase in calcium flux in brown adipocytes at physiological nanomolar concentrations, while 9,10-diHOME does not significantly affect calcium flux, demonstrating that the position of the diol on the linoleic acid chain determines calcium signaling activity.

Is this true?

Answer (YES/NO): NO